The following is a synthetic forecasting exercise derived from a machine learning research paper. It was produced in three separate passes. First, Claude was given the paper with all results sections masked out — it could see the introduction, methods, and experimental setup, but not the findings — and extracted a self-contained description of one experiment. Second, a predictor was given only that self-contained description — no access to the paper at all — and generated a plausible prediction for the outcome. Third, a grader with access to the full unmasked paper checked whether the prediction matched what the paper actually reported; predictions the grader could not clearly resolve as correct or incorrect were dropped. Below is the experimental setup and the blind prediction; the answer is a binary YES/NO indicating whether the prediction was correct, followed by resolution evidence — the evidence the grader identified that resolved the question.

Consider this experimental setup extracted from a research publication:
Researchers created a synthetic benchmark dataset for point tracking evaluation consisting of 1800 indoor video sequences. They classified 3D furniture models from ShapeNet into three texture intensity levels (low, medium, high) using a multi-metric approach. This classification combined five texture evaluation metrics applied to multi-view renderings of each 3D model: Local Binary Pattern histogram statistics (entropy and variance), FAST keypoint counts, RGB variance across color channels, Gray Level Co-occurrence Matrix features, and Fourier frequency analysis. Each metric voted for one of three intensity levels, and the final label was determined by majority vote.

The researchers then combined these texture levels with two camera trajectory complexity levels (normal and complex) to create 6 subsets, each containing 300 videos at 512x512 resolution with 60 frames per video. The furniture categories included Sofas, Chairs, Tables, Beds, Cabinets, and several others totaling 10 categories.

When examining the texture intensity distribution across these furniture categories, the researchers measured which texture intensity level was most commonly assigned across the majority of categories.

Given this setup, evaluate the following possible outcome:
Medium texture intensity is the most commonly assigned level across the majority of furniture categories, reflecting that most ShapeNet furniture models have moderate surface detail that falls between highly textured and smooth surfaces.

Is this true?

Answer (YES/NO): YES